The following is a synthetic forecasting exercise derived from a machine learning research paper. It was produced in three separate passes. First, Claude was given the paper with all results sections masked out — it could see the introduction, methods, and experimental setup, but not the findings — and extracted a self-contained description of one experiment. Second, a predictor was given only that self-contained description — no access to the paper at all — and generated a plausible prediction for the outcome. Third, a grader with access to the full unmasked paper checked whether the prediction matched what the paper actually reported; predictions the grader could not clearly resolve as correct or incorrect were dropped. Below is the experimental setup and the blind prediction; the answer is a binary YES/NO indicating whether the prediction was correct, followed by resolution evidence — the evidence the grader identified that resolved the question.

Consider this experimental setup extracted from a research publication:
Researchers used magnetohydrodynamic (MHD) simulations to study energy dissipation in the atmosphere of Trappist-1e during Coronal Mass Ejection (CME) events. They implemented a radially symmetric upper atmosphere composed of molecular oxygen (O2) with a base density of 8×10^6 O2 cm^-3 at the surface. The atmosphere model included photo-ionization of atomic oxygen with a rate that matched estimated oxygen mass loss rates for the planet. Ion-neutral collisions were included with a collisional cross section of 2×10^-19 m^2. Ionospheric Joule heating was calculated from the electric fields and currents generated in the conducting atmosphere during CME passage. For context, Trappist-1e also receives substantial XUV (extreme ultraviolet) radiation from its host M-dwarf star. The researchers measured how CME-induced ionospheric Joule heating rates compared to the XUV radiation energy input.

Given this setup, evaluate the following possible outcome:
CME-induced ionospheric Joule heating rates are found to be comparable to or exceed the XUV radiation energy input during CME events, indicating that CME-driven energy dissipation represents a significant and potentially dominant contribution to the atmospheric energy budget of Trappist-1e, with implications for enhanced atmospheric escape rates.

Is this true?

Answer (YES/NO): YES